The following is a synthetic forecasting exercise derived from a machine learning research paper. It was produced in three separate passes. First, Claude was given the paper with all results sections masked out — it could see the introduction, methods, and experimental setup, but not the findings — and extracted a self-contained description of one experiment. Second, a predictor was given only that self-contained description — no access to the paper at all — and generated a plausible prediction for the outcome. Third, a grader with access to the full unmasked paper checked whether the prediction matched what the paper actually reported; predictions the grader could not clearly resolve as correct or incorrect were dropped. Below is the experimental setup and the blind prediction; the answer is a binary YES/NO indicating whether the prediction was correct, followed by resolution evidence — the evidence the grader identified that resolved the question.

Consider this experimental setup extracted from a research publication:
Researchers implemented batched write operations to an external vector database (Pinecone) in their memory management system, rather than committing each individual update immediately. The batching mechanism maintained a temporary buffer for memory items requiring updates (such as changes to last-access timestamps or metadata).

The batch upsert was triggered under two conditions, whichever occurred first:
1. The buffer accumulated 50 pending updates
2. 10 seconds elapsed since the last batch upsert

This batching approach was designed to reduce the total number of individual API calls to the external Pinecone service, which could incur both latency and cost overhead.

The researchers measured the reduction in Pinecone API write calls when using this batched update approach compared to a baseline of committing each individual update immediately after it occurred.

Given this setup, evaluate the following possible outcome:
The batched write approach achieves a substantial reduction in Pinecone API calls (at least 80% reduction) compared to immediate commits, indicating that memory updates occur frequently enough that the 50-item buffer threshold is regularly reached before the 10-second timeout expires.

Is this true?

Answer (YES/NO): NO